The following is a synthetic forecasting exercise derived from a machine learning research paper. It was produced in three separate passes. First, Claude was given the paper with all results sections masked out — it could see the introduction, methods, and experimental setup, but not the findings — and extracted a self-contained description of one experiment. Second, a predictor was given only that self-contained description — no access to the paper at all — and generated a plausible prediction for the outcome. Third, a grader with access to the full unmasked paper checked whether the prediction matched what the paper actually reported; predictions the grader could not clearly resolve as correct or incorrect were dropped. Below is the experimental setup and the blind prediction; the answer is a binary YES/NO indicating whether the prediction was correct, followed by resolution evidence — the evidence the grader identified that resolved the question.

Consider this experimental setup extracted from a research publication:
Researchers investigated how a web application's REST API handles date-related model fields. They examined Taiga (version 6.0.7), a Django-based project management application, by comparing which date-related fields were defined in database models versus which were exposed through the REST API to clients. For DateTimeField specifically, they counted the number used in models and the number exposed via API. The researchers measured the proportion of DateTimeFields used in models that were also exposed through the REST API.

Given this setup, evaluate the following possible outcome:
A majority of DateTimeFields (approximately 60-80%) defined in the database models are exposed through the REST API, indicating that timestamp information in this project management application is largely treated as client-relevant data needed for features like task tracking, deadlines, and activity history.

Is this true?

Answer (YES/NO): NO